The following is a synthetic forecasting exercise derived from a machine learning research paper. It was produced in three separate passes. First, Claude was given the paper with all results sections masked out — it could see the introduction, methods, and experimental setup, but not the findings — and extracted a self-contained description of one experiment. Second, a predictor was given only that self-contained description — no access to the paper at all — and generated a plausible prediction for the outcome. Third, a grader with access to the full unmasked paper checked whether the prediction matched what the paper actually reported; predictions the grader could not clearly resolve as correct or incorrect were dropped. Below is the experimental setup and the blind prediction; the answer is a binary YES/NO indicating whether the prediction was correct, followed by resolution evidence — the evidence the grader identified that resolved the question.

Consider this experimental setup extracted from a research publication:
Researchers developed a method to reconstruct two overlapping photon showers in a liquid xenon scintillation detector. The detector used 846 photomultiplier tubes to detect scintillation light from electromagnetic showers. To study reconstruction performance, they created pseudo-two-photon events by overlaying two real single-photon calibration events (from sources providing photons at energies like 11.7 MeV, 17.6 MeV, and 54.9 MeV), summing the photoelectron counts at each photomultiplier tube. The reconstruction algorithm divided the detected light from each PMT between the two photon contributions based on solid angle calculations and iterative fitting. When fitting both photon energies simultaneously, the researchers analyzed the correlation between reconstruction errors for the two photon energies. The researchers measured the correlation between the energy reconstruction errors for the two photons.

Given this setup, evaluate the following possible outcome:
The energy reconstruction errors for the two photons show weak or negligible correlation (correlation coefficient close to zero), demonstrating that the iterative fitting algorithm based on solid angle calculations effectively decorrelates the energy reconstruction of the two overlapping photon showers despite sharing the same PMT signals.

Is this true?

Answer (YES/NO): NO